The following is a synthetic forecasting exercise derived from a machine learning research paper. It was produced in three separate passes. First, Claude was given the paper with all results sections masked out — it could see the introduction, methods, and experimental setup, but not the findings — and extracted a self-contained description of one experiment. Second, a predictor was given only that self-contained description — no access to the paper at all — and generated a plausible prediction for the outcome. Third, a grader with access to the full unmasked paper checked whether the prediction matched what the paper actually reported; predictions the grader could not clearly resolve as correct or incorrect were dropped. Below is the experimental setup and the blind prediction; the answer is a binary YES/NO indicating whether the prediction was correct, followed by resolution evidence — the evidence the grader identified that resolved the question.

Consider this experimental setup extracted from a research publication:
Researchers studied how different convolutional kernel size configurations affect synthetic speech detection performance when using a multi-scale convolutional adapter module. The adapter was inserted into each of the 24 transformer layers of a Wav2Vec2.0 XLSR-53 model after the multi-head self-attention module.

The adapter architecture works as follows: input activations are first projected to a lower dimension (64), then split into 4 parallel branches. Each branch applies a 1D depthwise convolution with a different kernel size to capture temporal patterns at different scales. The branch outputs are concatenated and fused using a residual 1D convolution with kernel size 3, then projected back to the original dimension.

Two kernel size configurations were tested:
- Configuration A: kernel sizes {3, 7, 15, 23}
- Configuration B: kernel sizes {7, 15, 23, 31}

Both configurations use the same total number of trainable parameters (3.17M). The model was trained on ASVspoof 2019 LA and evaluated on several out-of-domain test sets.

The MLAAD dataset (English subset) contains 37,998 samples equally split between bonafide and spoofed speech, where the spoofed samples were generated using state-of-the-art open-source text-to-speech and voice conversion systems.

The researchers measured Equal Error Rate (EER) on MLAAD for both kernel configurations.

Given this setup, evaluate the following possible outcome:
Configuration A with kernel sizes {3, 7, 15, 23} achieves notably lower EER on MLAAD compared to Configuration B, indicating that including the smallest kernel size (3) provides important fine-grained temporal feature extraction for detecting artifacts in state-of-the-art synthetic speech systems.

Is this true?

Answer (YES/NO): YES